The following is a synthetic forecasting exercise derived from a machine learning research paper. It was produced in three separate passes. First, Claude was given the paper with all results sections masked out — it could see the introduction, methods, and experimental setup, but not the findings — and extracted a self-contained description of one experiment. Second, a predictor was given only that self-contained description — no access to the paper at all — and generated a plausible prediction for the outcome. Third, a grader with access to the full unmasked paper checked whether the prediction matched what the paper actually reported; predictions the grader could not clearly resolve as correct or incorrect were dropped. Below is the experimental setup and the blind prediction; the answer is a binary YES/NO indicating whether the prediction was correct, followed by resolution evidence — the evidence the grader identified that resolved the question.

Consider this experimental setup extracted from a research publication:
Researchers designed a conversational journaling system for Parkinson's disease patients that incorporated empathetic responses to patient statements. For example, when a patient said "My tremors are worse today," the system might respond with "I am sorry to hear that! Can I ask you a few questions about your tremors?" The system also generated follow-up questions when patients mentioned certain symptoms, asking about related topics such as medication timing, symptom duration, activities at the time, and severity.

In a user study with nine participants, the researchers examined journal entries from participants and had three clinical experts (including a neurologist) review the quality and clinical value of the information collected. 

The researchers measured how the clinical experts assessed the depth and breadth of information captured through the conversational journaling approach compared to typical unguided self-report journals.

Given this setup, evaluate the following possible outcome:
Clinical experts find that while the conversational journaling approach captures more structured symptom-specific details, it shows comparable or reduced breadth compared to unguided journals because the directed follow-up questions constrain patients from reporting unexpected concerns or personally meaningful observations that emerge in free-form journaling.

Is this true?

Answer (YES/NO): NO